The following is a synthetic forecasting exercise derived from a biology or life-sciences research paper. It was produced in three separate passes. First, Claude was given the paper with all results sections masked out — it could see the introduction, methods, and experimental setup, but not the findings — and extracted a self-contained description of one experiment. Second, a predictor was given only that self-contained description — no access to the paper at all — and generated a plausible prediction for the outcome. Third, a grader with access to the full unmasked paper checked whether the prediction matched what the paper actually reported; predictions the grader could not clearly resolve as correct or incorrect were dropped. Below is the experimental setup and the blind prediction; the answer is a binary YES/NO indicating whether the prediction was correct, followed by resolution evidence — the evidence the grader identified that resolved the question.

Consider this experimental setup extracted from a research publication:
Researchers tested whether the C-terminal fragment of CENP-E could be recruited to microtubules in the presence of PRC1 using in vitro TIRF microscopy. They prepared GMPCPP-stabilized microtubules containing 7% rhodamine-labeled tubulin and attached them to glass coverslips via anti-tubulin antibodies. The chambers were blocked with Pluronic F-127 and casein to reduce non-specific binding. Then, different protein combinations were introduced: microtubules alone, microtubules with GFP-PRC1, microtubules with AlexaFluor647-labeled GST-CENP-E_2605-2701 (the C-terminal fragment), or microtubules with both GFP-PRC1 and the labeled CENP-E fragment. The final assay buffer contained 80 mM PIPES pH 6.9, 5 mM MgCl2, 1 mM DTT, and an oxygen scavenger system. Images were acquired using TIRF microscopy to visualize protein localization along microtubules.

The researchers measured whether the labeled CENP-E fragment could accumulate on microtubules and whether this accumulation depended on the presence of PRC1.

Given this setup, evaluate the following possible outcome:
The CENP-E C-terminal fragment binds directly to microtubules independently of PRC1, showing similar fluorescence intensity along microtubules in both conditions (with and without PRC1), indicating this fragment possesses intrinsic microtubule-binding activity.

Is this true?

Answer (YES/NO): NO